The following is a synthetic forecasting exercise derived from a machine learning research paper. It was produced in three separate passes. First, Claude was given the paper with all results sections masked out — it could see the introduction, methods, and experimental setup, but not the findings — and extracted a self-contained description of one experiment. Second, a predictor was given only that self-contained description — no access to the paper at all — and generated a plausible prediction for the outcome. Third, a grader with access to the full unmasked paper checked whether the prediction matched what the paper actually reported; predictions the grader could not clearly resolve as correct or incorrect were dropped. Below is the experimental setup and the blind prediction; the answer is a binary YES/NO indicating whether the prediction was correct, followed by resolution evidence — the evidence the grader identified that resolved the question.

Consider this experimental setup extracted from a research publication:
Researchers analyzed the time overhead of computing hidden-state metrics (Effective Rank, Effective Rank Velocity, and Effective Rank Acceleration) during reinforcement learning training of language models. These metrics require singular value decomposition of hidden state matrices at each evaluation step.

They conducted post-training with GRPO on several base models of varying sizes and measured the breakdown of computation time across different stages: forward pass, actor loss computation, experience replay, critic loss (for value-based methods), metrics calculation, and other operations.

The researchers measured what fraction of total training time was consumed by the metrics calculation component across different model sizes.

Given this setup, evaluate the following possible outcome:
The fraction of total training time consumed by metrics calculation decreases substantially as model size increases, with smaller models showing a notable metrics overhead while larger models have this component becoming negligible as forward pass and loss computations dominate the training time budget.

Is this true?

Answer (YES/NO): NO